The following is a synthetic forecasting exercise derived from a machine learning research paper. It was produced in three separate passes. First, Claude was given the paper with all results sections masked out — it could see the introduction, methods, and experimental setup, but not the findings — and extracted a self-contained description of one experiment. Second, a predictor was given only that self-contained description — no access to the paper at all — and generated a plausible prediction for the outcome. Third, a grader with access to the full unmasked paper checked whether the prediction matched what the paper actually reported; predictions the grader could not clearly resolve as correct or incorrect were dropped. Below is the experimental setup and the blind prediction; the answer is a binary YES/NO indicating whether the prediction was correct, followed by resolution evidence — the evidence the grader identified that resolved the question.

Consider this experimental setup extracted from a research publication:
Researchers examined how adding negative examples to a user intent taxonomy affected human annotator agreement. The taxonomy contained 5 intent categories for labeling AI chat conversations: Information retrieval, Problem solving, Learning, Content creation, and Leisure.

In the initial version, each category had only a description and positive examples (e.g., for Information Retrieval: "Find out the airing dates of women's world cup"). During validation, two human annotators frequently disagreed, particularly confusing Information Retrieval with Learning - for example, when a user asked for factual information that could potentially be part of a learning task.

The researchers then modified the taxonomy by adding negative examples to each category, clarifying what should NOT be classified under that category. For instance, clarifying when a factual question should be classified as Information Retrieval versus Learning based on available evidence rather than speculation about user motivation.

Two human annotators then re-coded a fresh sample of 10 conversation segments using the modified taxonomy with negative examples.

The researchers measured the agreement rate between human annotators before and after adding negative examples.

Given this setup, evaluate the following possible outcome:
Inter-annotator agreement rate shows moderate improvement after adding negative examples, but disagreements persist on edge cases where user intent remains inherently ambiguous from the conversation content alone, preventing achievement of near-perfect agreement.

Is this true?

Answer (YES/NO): NO